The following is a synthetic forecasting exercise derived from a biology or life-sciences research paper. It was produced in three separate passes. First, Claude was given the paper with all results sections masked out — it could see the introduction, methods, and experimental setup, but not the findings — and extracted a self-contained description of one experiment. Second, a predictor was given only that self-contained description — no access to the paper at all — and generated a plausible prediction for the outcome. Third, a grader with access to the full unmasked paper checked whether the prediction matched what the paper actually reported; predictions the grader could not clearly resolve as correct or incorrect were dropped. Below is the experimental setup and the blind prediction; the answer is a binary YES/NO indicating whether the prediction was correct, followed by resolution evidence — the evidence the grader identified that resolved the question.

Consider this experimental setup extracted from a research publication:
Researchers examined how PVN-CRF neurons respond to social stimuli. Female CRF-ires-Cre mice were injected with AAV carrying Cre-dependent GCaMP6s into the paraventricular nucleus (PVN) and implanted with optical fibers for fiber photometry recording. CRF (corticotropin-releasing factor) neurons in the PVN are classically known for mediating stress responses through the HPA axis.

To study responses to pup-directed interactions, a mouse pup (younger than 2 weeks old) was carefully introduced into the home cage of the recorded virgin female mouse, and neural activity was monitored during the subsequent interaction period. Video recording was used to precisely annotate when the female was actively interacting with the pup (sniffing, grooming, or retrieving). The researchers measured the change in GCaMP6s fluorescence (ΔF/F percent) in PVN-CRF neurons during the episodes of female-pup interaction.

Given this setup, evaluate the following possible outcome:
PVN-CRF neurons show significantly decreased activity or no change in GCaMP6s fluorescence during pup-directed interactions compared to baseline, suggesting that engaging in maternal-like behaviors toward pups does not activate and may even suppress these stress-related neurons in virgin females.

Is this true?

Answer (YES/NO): YES